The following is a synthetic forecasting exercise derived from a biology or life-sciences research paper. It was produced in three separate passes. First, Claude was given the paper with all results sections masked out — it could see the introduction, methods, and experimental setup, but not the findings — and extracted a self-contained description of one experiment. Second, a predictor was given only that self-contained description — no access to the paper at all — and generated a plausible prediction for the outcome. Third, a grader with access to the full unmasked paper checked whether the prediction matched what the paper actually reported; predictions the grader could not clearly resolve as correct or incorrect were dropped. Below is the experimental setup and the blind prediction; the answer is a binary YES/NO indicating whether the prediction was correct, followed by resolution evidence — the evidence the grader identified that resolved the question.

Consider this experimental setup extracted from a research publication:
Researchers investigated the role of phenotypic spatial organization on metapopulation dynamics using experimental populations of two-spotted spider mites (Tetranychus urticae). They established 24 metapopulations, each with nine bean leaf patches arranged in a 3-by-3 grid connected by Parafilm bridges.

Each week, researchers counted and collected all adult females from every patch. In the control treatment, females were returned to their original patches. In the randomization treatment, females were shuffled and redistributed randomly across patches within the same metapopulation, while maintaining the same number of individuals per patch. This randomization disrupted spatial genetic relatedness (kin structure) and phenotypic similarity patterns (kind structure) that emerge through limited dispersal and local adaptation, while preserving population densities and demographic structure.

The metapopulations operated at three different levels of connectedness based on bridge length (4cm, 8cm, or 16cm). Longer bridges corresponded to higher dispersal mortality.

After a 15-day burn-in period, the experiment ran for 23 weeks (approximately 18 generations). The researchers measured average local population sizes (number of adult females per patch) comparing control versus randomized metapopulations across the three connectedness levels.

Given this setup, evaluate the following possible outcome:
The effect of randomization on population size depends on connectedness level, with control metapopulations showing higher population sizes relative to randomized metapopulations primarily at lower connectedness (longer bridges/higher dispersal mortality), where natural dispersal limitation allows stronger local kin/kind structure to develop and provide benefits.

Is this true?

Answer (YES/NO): NO